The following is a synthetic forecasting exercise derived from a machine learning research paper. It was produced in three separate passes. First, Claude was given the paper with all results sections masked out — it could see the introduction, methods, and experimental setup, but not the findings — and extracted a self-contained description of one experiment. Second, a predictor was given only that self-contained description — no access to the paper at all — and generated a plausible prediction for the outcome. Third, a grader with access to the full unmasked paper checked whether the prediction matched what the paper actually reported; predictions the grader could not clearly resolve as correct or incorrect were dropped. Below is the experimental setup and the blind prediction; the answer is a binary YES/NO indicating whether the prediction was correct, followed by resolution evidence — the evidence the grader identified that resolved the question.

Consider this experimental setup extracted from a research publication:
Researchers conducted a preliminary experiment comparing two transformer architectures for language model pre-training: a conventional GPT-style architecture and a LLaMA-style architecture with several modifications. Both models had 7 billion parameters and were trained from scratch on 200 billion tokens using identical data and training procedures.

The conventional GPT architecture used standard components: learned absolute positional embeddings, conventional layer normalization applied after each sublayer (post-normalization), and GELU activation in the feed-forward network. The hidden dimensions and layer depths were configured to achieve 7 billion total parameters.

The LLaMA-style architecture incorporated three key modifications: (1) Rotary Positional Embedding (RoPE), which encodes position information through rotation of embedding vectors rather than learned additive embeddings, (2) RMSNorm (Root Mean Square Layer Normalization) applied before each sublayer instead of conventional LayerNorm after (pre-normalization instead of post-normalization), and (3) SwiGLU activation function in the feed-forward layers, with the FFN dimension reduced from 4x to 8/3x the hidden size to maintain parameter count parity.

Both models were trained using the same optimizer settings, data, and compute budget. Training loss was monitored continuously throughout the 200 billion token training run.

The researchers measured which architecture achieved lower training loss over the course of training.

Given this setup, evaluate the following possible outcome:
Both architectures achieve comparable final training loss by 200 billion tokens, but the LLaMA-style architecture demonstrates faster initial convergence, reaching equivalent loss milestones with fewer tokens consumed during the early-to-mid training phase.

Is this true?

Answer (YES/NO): NO